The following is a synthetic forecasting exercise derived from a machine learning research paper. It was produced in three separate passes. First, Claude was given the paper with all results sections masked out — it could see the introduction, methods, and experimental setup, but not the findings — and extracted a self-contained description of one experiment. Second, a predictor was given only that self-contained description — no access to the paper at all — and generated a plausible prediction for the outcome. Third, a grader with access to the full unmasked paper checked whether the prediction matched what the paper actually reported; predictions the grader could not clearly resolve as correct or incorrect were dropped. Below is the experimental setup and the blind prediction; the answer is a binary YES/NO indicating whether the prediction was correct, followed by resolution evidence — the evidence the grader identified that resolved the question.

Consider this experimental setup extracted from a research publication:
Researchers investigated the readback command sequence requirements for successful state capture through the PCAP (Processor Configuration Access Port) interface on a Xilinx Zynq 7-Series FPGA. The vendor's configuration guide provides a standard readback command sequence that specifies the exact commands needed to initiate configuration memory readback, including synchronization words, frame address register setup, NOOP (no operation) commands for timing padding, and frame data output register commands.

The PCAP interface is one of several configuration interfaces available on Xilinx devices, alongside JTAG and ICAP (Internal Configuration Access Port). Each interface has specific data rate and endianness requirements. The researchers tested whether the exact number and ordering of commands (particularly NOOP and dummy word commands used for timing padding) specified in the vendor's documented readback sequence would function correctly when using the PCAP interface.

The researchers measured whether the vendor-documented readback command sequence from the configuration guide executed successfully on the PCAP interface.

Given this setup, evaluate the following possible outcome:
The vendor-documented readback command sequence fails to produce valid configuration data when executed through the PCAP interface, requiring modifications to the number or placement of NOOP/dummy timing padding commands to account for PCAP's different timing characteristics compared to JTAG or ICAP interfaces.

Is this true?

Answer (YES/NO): YES